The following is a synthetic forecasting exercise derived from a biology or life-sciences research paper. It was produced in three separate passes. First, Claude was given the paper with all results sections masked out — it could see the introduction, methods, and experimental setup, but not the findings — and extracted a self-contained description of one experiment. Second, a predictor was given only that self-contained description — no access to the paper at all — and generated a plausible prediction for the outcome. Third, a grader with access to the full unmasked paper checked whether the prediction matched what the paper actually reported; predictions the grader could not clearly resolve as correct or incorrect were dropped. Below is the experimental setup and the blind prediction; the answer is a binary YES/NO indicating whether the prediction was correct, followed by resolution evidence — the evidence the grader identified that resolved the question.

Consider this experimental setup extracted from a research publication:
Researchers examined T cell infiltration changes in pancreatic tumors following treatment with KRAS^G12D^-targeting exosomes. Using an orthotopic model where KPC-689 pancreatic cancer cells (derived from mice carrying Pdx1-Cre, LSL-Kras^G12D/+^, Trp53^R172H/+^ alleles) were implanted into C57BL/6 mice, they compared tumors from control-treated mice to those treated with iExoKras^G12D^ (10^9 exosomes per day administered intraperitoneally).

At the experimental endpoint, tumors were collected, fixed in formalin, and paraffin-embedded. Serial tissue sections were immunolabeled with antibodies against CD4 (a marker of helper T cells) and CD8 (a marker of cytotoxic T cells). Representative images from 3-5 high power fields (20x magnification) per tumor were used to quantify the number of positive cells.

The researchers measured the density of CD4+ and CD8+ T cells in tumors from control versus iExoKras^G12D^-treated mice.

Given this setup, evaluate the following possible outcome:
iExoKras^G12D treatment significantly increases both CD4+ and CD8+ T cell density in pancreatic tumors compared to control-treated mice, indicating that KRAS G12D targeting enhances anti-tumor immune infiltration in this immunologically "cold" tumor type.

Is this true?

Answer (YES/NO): YES